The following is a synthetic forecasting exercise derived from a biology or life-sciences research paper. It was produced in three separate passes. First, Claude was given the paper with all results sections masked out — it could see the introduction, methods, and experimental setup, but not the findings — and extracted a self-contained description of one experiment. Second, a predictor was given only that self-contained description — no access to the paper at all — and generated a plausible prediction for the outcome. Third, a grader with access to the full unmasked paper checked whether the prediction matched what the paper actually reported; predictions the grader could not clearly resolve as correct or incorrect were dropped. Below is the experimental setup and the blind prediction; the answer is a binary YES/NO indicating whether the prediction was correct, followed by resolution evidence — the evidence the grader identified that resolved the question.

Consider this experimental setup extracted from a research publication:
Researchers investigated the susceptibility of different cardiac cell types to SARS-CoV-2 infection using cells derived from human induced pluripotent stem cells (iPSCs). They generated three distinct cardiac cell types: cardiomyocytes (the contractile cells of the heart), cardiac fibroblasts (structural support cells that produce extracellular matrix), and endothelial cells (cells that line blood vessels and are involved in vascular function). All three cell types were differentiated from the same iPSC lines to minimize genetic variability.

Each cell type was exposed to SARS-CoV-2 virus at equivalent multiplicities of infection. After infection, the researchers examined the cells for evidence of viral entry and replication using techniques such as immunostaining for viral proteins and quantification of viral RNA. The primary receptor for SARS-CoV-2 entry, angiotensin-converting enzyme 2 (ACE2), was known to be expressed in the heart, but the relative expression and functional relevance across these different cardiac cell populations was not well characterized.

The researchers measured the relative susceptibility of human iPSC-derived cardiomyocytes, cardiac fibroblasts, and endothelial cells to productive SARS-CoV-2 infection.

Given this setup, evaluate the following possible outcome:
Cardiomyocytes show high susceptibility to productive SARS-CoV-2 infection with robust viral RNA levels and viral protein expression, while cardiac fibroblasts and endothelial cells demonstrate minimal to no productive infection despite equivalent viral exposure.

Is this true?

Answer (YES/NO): YES